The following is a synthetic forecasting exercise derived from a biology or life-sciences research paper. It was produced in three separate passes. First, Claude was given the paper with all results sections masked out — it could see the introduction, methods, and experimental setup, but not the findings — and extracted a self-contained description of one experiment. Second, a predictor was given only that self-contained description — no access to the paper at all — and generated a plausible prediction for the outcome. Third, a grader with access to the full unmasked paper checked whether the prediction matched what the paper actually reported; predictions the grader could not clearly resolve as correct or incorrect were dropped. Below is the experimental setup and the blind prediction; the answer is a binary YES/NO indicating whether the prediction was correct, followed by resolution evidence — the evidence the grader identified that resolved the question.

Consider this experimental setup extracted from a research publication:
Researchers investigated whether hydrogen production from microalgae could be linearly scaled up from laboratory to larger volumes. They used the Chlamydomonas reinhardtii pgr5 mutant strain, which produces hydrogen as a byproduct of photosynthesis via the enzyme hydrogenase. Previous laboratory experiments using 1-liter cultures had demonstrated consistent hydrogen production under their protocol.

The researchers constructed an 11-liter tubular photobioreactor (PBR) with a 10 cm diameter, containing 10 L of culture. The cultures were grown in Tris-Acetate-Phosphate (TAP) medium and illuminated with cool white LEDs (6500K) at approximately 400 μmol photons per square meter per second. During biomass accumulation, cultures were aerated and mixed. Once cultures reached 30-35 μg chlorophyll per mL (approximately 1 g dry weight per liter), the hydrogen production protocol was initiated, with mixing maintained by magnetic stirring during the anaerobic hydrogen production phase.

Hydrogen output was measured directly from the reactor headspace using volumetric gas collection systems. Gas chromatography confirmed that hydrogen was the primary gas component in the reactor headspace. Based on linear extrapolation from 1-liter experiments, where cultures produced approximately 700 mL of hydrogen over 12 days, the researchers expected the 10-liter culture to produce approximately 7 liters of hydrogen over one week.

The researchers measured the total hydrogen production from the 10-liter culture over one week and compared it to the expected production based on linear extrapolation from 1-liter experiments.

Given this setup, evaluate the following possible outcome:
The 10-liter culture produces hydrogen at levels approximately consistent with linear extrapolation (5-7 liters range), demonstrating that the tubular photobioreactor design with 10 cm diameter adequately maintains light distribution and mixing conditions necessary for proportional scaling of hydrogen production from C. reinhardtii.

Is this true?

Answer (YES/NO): NO